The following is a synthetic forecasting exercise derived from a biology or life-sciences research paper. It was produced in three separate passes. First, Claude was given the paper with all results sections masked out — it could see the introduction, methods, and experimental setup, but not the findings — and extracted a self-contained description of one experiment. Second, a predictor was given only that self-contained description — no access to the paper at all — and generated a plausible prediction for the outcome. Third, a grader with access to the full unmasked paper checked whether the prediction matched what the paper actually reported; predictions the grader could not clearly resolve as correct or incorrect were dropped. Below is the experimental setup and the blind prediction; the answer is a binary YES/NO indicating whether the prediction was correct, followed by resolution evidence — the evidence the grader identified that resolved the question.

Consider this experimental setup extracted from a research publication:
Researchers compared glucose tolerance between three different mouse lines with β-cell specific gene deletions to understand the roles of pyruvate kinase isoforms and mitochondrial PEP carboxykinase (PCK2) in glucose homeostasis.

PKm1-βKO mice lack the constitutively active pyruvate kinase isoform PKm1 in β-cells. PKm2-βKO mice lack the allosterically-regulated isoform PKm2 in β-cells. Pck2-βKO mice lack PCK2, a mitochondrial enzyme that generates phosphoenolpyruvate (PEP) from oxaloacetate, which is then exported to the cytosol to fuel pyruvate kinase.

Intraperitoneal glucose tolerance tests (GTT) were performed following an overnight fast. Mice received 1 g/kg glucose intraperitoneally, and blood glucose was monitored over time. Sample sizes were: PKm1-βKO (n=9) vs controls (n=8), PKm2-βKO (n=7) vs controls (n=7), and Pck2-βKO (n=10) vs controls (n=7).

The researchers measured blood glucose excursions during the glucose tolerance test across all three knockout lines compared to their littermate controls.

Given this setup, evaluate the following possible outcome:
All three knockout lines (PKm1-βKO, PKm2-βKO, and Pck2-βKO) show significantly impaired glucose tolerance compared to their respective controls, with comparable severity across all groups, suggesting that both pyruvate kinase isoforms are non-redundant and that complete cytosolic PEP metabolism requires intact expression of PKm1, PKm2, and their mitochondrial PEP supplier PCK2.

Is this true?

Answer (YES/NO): NO